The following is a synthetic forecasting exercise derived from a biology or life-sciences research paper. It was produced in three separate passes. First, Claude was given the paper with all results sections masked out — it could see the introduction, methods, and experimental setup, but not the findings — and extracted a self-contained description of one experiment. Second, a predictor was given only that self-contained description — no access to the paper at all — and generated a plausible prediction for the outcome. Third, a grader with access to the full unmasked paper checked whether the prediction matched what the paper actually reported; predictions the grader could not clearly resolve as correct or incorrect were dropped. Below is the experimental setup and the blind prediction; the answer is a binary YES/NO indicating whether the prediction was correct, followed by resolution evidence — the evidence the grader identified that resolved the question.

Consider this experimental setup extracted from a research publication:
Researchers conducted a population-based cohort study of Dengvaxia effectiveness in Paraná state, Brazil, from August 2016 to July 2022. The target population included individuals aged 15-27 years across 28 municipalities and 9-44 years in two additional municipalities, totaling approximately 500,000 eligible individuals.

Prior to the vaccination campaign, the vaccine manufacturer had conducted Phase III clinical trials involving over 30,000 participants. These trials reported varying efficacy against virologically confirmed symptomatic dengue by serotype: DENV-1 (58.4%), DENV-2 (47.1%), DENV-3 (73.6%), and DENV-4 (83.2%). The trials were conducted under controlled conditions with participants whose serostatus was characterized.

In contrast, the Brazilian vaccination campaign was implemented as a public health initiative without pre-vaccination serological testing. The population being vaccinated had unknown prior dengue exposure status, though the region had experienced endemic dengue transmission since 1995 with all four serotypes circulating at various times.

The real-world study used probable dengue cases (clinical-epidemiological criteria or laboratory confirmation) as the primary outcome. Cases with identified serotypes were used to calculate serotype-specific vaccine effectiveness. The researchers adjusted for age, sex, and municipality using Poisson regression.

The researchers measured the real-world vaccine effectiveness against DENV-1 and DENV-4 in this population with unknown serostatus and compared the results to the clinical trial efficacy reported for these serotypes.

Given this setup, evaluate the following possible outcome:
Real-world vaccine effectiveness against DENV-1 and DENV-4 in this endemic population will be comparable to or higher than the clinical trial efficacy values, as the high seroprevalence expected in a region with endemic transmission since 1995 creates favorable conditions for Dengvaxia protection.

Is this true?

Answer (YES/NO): NO